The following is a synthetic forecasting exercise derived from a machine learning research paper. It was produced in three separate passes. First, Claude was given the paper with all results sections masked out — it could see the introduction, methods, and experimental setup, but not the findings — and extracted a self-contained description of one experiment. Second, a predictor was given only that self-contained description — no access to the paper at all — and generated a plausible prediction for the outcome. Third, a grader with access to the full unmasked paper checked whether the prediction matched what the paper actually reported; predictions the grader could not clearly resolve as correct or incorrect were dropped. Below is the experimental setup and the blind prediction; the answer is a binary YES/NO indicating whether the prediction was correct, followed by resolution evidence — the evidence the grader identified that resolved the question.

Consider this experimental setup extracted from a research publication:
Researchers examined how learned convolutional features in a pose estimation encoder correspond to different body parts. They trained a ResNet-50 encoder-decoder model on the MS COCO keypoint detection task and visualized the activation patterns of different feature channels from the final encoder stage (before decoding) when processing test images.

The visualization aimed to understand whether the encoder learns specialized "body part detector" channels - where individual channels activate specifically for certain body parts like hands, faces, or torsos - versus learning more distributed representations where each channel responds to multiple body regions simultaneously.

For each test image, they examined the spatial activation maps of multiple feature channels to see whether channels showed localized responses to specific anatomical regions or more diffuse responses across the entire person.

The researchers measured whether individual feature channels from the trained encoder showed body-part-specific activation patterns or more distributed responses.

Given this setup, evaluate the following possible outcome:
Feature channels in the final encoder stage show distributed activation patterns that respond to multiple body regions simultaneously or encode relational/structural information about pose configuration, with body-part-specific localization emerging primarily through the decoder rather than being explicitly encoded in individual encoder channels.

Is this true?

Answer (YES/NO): NO